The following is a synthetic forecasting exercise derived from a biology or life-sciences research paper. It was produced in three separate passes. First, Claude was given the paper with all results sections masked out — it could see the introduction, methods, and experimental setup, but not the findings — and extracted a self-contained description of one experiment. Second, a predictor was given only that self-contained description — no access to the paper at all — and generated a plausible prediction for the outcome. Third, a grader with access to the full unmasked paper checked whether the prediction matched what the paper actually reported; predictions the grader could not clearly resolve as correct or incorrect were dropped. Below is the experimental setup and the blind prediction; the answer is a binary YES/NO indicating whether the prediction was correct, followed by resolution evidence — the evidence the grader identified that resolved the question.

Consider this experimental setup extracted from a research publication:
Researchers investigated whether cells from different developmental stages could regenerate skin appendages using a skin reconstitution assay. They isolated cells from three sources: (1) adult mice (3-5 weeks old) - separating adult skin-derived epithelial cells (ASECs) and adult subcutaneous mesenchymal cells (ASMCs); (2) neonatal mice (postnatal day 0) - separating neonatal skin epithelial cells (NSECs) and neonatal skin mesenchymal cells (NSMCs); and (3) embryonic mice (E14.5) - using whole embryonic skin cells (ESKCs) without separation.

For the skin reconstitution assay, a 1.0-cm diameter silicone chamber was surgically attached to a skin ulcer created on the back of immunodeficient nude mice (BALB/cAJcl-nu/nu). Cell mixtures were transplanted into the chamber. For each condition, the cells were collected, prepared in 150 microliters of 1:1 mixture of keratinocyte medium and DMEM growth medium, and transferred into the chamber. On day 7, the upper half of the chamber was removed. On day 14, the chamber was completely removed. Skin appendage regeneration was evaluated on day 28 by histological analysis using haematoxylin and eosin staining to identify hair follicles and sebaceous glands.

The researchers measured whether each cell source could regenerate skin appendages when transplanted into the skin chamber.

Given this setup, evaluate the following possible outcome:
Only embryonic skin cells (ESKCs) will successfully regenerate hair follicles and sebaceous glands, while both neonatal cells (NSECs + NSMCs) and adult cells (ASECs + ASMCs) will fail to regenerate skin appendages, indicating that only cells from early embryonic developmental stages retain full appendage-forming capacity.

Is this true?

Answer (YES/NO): NO